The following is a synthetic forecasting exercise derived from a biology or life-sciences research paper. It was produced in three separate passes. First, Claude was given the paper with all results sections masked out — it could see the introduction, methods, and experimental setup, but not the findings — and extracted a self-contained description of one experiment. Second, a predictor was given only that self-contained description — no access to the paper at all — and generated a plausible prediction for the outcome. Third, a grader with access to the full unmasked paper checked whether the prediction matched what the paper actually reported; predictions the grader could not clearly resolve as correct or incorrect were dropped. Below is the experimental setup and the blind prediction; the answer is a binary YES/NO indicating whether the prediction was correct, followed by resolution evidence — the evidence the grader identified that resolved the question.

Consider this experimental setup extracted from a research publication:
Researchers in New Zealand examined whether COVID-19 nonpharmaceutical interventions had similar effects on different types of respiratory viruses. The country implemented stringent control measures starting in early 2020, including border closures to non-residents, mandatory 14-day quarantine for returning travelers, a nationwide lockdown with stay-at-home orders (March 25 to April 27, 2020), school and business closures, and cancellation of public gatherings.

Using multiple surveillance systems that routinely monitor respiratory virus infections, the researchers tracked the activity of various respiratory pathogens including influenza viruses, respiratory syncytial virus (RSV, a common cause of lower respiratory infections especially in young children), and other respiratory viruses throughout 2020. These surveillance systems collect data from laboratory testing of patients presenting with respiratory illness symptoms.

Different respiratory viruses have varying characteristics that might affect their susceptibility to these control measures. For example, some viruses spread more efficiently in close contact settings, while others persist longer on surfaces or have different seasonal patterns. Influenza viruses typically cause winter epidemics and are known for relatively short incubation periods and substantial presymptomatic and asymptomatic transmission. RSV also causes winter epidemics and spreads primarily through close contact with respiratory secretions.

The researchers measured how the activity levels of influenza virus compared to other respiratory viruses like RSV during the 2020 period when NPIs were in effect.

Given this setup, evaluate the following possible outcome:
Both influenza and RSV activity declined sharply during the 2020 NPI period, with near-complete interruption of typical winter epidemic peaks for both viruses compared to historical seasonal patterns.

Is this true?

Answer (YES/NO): YES